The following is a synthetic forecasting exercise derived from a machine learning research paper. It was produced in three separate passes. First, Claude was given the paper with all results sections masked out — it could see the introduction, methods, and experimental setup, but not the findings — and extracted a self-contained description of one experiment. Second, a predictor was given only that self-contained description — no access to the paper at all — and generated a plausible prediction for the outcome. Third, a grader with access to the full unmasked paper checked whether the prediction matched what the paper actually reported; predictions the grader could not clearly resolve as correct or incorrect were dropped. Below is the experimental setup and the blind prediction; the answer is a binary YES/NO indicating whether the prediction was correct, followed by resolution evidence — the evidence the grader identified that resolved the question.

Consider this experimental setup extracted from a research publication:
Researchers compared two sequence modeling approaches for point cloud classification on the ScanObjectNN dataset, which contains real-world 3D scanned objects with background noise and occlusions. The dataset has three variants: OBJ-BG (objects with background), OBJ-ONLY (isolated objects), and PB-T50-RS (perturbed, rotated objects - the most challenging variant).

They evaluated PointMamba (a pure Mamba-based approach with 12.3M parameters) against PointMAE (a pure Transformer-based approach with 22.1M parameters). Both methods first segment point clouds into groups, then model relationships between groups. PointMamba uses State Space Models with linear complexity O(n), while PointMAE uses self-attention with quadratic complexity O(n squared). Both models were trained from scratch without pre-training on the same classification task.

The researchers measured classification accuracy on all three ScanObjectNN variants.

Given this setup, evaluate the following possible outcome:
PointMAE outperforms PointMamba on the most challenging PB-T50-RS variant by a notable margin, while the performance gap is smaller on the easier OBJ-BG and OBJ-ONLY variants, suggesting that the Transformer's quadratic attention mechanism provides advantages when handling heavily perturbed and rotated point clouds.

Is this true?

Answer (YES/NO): NO